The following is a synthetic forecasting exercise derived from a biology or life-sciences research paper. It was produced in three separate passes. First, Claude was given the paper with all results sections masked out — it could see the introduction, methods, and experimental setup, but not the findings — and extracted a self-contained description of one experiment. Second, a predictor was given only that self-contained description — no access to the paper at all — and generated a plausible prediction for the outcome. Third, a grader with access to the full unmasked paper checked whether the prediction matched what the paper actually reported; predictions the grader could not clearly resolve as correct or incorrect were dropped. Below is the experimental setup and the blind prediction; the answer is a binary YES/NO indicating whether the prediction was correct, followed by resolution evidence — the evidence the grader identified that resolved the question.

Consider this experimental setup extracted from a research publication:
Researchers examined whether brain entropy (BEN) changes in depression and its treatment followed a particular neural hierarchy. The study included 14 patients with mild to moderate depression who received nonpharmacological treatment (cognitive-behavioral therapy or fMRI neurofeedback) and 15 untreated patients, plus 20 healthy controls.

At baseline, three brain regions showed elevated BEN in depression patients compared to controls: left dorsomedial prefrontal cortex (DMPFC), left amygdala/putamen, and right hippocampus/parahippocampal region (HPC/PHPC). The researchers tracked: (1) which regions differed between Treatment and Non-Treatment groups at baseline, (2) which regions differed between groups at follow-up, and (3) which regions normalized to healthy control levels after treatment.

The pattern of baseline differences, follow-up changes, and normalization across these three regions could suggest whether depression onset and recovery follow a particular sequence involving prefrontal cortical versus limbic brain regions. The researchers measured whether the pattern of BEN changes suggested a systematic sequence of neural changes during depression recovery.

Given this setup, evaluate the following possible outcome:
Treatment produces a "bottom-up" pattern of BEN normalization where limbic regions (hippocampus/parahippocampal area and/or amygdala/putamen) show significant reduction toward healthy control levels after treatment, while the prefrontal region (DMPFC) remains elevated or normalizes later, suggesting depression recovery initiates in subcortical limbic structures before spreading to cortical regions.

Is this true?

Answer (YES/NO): NO